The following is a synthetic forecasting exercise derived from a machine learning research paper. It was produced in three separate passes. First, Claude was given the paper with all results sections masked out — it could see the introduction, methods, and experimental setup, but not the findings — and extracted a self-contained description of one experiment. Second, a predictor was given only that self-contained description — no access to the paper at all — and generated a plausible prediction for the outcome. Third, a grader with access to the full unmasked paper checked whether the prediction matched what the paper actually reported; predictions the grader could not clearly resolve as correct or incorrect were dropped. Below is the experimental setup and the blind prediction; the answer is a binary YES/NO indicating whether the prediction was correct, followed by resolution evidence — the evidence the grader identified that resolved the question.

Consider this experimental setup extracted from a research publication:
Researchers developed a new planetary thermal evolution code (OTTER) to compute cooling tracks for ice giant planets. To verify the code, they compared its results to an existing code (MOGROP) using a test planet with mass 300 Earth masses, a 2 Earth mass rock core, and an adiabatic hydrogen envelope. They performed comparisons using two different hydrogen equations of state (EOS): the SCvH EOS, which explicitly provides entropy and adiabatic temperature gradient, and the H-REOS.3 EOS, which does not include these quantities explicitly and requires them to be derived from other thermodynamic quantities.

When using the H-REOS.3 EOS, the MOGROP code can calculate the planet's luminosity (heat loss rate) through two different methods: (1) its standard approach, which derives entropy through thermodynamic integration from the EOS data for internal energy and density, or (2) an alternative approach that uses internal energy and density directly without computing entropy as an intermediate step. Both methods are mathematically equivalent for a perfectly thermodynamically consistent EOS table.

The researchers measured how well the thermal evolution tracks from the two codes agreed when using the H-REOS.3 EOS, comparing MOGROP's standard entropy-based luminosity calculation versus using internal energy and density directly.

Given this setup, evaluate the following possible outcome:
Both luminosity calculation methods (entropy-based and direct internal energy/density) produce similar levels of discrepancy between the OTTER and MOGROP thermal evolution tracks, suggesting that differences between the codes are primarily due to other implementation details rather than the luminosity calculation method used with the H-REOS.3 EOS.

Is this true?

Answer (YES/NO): NO